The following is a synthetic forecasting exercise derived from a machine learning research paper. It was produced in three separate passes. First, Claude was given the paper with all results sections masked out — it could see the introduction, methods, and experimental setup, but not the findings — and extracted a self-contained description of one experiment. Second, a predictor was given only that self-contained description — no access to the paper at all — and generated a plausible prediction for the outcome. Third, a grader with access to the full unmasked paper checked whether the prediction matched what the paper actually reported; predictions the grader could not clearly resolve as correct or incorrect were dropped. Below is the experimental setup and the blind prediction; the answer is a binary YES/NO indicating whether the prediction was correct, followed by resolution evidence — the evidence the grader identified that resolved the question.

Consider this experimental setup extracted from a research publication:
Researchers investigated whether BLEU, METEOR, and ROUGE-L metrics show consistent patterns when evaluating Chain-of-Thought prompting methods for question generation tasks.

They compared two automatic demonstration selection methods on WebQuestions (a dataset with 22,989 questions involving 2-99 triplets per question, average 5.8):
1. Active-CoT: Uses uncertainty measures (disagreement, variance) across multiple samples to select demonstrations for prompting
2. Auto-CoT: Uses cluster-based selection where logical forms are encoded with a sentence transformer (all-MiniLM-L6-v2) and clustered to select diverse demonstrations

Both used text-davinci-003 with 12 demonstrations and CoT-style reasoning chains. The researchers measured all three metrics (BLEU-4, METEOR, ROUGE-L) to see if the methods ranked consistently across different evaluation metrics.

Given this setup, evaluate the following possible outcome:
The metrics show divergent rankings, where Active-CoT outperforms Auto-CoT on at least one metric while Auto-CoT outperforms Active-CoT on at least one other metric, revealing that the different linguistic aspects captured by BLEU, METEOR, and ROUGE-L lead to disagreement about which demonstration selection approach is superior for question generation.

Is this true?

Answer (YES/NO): YES